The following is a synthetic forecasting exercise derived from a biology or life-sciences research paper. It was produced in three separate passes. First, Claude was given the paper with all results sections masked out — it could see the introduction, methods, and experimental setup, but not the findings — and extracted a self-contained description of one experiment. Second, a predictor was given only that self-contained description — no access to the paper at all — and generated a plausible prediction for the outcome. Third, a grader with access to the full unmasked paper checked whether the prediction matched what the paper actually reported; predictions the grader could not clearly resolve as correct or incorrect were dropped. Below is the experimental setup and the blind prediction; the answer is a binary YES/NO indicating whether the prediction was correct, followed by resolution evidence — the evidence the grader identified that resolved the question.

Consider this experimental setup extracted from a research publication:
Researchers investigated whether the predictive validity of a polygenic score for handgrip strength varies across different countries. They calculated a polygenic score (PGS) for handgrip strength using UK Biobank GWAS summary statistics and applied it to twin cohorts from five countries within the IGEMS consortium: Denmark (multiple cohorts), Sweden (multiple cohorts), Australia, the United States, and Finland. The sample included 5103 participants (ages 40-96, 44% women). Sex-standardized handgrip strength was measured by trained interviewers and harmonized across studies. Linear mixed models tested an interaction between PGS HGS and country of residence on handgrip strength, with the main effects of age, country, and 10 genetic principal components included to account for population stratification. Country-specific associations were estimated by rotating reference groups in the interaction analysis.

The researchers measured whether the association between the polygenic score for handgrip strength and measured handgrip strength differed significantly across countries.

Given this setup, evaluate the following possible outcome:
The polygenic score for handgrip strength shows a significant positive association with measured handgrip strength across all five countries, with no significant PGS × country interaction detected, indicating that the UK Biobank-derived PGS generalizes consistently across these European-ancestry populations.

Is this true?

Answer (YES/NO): NO